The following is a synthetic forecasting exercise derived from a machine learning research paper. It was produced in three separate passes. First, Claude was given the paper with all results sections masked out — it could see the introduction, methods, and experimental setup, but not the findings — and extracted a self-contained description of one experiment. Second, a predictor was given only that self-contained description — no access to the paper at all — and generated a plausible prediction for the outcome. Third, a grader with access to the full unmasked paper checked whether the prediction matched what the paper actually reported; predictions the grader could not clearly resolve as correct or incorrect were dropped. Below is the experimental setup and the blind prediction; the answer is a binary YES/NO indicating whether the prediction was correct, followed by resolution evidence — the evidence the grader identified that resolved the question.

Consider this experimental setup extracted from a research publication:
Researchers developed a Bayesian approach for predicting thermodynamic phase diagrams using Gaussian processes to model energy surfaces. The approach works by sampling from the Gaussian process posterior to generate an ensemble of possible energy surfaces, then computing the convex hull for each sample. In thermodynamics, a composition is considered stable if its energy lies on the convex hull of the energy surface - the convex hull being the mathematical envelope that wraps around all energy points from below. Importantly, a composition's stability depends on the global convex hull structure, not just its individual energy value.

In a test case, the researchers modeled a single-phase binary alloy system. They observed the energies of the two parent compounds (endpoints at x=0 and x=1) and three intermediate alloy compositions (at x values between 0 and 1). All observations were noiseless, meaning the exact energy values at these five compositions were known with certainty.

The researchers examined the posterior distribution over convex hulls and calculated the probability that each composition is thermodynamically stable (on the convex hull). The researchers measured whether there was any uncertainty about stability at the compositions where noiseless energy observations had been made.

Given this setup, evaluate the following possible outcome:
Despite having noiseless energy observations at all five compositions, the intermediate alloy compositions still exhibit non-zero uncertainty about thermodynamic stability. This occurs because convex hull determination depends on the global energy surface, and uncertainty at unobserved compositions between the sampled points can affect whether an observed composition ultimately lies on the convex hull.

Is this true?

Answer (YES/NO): YES